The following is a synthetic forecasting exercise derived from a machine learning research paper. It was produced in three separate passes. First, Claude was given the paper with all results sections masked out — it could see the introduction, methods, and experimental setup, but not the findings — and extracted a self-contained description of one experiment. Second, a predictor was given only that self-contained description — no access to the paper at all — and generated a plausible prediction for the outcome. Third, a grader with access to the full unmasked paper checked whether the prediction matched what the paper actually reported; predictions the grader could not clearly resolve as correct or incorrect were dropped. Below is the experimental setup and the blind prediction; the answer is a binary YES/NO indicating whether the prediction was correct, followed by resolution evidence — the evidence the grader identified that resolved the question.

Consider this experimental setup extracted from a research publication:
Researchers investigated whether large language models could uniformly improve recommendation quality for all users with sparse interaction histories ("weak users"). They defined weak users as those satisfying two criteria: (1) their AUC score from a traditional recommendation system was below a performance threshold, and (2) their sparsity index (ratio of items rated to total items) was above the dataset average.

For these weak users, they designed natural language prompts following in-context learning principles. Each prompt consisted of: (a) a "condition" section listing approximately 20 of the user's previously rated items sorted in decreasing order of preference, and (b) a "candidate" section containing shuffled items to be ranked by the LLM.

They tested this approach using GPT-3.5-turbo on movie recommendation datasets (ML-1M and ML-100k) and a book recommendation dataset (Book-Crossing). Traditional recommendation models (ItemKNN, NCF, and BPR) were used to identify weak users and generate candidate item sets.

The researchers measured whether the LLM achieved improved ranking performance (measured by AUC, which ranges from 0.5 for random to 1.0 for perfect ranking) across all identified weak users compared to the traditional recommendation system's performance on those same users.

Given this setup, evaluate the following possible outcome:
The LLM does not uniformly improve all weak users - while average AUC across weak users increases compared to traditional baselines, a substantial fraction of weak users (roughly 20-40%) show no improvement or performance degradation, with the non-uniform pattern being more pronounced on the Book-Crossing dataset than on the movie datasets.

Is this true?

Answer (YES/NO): NO